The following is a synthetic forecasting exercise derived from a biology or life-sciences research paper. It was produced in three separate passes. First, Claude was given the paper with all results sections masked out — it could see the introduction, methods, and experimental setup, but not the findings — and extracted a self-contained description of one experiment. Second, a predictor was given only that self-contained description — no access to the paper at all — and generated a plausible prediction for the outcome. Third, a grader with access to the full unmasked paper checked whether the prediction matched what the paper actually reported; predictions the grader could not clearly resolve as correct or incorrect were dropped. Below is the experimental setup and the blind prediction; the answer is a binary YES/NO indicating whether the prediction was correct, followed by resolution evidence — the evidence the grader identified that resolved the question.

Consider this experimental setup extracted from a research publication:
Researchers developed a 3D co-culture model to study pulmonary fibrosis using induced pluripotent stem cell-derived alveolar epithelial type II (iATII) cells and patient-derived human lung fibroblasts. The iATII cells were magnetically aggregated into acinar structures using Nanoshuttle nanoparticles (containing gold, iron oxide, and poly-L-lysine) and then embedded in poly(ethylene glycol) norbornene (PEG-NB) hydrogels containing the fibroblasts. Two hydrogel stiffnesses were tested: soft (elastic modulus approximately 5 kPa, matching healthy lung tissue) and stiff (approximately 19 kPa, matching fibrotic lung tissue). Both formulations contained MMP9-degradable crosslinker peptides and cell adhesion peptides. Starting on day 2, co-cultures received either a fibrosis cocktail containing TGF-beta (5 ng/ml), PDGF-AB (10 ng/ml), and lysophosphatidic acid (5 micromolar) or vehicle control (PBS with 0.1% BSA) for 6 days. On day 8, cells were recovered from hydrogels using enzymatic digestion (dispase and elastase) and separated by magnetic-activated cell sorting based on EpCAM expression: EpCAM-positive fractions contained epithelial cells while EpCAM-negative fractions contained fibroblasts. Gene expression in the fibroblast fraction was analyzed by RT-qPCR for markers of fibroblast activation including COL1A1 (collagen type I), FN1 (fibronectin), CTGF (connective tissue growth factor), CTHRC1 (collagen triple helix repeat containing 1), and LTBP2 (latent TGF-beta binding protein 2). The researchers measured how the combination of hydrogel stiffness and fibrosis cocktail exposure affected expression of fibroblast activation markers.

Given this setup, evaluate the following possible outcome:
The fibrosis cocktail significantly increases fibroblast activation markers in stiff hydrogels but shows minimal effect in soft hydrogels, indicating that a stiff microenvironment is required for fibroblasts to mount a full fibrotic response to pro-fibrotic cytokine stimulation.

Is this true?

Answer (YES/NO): NO